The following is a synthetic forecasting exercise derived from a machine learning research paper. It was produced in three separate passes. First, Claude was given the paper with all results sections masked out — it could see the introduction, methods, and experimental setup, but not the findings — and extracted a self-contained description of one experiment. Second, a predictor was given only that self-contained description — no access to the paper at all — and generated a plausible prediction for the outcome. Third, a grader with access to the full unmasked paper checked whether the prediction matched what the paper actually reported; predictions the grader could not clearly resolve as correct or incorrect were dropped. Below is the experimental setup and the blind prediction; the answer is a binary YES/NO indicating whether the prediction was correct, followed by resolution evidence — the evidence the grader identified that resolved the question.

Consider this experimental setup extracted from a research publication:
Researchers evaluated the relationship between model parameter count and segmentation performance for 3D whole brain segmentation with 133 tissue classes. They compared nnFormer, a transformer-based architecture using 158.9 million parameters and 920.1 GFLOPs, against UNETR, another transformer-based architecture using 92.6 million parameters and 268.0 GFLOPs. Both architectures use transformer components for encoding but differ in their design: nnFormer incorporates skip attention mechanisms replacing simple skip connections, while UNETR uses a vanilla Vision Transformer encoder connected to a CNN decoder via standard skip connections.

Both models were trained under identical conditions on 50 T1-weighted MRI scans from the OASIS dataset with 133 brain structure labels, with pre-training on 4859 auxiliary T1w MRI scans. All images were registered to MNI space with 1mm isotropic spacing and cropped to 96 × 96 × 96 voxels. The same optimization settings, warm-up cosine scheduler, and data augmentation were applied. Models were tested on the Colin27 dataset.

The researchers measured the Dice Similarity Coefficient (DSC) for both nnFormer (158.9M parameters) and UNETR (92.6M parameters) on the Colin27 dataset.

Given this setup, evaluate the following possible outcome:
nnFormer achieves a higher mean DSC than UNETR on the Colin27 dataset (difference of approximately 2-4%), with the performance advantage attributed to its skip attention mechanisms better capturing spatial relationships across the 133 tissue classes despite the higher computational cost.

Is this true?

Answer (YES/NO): NO